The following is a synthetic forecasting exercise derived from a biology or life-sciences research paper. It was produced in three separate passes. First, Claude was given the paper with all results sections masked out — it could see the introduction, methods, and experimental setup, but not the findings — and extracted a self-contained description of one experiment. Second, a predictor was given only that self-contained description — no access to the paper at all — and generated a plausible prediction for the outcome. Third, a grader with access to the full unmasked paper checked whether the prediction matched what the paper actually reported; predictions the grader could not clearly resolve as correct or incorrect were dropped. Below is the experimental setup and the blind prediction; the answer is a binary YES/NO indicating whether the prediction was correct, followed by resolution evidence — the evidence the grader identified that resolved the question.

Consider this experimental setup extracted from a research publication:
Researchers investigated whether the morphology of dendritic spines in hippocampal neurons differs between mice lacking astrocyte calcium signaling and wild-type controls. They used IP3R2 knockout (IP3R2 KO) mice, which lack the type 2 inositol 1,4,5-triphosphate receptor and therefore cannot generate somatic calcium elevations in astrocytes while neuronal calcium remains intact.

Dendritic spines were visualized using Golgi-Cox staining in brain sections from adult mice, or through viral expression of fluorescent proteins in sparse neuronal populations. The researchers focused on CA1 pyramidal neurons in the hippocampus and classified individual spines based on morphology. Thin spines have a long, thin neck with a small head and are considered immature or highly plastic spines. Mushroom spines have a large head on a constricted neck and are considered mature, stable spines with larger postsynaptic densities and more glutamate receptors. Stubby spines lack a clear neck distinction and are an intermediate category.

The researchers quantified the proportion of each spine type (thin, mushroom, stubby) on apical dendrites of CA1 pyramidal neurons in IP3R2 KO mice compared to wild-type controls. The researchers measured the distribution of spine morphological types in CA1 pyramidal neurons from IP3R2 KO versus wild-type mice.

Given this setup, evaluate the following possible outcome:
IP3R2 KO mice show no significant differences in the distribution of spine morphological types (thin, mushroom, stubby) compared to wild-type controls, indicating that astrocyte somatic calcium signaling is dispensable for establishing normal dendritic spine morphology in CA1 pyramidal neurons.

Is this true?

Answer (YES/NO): NO